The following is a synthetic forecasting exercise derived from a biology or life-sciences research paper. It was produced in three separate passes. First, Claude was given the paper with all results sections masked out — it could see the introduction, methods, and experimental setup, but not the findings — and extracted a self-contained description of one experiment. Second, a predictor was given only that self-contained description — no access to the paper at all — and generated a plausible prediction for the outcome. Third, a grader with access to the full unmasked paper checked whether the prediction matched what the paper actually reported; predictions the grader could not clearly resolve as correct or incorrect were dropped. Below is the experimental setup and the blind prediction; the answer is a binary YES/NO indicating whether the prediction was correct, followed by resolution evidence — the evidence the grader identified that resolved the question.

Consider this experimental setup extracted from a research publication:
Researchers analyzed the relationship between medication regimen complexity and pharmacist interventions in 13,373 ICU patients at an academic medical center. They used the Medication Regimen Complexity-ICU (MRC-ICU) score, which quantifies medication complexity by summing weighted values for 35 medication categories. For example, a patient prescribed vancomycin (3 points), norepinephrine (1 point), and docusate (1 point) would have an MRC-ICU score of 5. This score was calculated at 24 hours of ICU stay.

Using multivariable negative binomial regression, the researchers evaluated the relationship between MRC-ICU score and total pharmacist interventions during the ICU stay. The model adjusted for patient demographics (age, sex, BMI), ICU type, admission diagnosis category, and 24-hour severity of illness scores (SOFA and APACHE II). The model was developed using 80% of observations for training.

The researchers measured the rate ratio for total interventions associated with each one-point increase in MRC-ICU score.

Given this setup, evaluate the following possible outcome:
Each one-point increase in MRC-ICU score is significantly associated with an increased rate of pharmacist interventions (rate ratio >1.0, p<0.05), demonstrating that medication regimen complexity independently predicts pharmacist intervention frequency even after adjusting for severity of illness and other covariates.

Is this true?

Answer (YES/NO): YES